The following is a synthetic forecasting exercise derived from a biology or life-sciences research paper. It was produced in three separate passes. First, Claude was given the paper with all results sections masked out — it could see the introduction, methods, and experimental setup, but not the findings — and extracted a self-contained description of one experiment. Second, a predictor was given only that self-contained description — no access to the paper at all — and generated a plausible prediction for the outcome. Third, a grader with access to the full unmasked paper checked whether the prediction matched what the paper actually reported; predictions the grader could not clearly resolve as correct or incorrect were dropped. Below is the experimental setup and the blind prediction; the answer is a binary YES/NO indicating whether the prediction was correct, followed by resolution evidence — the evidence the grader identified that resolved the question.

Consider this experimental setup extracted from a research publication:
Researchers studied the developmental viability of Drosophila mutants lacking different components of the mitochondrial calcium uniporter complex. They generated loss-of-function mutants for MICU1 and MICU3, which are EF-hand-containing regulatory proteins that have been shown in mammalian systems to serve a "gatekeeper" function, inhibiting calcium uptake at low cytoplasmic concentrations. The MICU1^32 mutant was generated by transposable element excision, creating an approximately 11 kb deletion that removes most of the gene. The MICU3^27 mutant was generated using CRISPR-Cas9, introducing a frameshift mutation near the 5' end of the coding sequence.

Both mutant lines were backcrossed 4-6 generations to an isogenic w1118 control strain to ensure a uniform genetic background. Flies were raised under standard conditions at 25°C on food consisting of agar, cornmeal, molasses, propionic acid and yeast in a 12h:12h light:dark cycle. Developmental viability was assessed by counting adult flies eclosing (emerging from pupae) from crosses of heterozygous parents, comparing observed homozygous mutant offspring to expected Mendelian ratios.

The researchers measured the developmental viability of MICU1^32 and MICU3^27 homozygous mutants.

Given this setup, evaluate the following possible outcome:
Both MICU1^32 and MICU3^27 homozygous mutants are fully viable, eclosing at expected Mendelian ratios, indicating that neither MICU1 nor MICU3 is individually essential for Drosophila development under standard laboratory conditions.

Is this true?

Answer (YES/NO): NO